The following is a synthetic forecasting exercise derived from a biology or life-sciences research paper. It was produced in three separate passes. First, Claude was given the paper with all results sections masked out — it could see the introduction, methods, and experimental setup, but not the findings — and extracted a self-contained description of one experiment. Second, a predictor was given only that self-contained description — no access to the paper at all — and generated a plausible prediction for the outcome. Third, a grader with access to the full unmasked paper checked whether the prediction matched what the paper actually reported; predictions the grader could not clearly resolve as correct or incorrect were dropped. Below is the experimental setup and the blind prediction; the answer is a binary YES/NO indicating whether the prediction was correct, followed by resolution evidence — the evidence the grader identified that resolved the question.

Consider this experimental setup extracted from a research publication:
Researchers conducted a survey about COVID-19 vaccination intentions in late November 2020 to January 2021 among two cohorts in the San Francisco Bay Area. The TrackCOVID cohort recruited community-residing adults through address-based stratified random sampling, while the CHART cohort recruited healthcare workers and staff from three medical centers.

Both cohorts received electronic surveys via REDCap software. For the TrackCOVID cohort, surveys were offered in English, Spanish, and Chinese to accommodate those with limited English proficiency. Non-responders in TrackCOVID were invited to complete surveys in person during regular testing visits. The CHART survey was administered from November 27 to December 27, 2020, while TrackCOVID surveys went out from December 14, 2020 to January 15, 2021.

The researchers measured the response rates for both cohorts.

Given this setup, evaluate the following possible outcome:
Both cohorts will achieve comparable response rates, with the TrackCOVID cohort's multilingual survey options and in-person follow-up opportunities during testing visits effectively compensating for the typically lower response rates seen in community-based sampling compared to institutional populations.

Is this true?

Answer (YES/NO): NO